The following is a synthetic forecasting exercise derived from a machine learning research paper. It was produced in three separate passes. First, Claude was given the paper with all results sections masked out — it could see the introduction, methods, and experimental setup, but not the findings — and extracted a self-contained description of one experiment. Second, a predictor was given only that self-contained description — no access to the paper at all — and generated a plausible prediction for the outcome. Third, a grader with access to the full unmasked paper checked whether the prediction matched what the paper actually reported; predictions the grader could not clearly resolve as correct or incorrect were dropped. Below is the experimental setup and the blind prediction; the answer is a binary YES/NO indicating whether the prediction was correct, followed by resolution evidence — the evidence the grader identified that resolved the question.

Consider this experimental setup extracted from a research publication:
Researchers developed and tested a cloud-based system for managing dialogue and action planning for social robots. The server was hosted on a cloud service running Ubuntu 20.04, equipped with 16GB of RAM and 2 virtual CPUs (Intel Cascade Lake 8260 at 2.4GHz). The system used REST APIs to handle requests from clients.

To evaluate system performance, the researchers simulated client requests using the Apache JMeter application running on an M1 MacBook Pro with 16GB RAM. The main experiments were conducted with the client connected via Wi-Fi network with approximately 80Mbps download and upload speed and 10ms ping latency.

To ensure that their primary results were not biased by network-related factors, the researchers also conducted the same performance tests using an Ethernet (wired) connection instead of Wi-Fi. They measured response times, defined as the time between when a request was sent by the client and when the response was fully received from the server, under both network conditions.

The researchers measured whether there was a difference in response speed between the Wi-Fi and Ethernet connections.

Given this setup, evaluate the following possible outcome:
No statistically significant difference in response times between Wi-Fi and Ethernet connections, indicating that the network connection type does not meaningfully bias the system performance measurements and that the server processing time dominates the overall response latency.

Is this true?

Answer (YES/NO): NO